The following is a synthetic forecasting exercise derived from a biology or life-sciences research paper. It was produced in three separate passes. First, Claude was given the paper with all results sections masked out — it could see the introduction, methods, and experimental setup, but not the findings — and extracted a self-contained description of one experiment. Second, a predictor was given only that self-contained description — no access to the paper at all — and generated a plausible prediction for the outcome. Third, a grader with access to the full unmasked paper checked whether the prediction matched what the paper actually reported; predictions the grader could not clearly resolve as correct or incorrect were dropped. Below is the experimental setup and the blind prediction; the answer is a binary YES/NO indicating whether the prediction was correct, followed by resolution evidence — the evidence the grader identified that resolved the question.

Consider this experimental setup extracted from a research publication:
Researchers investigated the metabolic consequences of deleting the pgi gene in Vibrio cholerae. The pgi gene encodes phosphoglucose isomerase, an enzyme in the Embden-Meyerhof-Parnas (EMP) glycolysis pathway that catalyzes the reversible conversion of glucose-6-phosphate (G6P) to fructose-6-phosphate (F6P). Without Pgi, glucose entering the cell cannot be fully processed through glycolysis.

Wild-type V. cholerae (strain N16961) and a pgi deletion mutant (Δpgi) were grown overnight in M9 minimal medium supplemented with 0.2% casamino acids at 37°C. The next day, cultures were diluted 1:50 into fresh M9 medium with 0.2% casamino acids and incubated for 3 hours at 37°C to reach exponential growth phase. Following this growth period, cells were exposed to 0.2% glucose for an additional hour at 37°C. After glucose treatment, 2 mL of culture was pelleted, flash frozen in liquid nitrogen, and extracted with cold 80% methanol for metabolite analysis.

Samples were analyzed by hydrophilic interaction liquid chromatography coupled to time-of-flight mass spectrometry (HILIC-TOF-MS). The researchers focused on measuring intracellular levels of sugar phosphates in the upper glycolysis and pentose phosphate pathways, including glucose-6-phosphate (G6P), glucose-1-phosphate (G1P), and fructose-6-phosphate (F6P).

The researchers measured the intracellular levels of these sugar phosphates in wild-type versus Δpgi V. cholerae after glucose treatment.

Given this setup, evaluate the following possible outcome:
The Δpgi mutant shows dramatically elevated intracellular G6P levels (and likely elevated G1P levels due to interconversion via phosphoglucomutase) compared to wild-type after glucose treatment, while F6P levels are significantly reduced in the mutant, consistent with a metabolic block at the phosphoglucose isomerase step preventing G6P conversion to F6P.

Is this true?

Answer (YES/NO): NO